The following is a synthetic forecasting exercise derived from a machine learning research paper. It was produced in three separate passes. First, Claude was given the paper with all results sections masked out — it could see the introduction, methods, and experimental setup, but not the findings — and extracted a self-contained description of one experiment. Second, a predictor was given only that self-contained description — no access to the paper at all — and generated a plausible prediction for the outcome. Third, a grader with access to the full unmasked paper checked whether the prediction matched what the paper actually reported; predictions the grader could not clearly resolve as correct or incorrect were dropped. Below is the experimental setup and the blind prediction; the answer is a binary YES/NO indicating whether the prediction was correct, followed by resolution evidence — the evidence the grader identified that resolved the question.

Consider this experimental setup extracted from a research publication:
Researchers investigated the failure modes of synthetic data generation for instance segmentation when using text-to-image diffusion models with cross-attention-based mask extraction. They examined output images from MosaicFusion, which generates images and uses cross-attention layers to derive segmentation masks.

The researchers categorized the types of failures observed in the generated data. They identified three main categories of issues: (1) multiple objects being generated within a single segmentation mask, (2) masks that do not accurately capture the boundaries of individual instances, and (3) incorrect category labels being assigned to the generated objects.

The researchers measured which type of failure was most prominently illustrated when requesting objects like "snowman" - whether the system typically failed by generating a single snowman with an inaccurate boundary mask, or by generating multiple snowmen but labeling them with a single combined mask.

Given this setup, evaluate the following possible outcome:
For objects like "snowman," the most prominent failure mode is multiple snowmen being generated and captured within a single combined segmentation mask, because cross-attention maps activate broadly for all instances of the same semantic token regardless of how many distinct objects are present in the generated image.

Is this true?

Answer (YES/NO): YES